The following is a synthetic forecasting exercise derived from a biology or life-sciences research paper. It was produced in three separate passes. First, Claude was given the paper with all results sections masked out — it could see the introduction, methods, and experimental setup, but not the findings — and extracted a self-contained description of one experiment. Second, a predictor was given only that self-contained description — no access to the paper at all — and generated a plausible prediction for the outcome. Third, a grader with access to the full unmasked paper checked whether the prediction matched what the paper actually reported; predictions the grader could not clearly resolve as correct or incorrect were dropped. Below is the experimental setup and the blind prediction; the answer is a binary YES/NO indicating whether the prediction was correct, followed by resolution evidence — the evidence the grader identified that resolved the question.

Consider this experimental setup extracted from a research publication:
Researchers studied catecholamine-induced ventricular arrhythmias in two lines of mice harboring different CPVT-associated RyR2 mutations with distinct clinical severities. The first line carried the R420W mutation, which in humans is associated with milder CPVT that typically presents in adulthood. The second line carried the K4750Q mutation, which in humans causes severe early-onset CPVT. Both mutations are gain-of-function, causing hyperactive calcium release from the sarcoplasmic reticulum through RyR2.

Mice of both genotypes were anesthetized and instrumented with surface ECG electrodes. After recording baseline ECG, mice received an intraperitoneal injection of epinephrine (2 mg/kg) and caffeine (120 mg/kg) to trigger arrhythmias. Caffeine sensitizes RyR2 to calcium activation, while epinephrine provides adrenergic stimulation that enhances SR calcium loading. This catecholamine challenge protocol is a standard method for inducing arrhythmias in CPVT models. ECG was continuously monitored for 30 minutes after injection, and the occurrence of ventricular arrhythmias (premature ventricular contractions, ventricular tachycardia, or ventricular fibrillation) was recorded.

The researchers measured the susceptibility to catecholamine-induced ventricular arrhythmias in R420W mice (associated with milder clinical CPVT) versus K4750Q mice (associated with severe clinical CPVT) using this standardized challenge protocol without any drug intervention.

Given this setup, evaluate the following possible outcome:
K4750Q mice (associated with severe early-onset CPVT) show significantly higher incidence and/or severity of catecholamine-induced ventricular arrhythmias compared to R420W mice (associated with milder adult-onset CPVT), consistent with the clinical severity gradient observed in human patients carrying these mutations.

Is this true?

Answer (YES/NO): YES